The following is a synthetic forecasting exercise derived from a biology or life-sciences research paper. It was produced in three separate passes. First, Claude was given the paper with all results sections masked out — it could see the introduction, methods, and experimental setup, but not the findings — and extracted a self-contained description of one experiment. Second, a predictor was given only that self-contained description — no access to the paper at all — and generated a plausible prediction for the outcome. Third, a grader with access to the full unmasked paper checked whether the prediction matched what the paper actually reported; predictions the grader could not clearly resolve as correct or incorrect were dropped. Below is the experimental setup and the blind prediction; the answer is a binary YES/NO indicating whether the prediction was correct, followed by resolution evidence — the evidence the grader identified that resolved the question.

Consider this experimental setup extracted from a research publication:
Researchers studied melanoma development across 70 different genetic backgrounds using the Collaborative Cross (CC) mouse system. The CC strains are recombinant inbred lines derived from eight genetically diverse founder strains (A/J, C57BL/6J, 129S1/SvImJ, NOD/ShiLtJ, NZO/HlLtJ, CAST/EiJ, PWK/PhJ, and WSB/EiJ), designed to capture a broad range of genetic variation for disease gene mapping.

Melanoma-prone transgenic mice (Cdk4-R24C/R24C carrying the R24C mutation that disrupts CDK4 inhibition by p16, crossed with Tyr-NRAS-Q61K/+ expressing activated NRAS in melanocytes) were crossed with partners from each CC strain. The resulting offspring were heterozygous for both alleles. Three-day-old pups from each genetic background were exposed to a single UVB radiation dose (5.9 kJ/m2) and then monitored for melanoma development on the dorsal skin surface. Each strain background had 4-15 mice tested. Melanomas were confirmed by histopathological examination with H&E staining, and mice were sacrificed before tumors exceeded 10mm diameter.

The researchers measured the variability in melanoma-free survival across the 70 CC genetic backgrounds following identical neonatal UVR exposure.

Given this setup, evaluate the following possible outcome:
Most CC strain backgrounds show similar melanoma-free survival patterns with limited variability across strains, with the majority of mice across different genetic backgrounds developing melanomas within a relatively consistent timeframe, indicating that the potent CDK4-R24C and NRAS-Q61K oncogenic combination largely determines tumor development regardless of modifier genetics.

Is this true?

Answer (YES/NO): NO